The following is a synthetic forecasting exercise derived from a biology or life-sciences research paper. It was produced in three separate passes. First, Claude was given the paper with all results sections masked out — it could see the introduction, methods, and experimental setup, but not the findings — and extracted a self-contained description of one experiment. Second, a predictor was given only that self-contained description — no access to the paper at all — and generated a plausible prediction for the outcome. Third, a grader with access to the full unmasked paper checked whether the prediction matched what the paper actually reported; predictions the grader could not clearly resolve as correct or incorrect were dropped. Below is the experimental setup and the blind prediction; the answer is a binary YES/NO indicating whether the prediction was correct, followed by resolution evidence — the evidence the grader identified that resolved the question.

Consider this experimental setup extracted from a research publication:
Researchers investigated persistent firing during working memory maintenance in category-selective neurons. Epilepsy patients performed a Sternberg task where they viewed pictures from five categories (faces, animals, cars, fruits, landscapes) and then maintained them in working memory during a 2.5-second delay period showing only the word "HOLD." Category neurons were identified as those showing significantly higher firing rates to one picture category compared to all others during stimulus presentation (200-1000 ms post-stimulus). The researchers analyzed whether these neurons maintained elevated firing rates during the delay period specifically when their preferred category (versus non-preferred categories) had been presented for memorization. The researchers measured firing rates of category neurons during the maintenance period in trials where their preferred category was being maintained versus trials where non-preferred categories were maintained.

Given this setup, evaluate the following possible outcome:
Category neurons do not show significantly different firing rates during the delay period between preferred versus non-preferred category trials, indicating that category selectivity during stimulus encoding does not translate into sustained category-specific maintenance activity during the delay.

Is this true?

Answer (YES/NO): NO